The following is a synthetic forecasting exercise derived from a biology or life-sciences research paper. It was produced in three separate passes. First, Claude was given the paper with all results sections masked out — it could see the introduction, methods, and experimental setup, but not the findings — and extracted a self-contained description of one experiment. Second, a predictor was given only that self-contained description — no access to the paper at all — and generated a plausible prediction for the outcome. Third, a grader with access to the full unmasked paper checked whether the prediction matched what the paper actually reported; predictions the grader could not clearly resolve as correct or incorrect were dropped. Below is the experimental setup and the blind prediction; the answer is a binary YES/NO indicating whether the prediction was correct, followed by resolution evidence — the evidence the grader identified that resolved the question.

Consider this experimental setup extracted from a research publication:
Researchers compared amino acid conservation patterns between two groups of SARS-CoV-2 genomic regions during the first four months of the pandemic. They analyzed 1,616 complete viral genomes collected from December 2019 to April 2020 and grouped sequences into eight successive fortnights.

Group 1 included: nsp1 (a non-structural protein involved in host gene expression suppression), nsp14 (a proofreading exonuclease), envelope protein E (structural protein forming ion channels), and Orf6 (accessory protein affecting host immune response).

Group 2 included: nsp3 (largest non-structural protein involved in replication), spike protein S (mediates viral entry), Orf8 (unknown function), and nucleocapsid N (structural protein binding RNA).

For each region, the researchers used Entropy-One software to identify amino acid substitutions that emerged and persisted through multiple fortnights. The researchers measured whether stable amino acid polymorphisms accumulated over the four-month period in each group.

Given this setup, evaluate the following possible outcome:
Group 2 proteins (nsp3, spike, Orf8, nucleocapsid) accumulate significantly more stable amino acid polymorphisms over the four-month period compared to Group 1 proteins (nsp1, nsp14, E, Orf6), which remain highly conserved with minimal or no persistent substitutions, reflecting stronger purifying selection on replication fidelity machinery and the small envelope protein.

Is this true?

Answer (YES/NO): YES